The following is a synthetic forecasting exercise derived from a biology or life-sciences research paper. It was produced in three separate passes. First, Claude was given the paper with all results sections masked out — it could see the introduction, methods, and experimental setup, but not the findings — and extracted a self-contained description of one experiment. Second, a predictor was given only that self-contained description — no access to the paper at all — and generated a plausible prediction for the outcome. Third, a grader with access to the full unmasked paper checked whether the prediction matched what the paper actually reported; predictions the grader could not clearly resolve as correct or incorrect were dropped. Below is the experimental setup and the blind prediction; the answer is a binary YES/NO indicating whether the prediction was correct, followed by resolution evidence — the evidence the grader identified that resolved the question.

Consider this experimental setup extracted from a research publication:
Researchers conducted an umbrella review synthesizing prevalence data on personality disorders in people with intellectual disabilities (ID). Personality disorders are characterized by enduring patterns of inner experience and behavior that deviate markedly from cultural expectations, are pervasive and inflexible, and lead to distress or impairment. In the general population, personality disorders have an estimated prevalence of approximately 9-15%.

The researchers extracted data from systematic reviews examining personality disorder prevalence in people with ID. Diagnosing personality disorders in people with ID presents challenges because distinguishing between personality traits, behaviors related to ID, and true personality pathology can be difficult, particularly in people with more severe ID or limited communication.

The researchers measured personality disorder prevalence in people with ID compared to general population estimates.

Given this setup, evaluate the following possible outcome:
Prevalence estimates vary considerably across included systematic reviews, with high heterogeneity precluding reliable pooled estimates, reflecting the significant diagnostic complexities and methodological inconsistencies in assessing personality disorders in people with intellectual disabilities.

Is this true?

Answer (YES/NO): NO